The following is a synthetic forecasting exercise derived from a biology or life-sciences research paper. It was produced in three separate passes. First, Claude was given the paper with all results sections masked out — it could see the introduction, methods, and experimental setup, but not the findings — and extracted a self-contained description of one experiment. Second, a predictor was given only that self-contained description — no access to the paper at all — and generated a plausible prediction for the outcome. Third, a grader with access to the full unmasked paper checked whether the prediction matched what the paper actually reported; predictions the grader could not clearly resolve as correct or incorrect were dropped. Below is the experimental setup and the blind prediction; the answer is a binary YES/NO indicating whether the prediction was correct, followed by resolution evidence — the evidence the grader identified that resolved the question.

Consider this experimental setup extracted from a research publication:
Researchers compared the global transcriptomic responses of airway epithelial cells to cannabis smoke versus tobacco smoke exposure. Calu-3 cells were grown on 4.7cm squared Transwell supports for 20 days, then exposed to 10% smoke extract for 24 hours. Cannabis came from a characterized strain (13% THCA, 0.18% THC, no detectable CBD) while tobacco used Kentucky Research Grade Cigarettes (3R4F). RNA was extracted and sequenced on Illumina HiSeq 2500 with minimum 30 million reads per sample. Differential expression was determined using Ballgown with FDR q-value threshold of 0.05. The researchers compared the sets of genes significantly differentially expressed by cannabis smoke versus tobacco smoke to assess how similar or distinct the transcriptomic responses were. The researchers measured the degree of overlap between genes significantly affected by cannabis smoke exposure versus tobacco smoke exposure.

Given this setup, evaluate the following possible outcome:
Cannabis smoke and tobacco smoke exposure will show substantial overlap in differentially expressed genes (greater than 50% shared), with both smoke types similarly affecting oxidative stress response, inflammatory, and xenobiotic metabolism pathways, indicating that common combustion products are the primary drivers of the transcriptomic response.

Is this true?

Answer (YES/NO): YES